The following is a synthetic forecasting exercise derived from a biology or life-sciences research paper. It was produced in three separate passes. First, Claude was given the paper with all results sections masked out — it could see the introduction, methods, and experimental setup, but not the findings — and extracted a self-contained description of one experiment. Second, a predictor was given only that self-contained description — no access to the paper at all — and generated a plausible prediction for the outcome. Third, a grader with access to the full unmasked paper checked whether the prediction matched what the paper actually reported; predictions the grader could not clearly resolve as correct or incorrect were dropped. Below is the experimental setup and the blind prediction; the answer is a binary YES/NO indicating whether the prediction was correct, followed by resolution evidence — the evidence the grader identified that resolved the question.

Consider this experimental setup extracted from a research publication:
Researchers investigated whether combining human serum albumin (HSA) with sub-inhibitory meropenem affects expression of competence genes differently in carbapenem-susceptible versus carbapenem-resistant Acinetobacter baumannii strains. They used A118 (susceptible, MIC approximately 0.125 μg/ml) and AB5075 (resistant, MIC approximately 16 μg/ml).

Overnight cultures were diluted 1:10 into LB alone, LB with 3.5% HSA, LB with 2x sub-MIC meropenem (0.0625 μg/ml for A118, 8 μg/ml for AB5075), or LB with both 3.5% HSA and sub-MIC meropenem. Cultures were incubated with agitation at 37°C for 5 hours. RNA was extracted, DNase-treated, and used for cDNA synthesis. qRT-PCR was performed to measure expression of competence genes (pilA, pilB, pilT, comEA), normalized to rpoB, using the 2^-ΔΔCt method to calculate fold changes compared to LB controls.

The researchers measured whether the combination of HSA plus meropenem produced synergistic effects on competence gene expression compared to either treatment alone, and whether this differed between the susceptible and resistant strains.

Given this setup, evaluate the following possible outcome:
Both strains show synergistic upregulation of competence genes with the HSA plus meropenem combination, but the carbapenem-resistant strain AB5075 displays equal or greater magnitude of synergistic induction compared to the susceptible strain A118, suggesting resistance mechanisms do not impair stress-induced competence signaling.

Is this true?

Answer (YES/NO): NO